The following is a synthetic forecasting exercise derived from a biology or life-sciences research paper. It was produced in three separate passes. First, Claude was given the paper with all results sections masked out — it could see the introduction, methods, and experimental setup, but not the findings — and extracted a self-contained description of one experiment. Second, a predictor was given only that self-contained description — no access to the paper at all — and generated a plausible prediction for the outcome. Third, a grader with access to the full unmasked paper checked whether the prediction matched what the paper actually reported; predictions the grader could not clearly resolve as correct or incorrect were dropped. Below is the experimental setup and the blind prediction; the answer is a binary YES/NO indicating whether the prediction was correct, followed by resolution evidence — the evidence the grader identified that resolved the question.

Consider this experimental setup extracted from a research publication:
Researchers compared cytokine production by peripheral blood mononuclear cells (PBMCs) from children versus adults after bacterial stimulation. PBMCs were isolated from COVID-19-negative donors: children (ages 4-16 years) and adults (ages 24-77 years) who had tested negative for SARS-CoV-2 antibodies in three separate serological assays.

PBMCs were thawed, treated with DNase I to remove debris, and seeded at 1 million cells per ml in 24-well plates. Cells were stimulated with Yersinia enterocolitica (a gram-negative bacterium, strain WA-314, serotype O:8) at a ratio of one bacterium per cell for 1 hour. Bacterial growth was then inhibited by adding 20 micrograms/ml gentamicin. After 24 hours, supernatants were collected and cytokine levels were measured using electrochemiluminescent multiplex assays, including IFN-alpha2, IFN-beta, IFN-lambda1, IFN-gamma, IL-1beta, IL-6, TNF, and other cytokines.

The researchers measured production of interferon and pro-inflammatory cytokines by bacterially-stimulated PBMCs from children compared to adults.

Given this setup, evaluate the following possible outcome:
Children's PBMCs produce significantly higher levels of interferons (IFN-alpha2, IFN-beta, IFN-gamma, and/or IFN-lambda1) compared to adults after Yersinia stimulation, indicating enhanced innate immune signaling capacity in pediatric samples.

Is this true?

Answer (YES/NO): NO